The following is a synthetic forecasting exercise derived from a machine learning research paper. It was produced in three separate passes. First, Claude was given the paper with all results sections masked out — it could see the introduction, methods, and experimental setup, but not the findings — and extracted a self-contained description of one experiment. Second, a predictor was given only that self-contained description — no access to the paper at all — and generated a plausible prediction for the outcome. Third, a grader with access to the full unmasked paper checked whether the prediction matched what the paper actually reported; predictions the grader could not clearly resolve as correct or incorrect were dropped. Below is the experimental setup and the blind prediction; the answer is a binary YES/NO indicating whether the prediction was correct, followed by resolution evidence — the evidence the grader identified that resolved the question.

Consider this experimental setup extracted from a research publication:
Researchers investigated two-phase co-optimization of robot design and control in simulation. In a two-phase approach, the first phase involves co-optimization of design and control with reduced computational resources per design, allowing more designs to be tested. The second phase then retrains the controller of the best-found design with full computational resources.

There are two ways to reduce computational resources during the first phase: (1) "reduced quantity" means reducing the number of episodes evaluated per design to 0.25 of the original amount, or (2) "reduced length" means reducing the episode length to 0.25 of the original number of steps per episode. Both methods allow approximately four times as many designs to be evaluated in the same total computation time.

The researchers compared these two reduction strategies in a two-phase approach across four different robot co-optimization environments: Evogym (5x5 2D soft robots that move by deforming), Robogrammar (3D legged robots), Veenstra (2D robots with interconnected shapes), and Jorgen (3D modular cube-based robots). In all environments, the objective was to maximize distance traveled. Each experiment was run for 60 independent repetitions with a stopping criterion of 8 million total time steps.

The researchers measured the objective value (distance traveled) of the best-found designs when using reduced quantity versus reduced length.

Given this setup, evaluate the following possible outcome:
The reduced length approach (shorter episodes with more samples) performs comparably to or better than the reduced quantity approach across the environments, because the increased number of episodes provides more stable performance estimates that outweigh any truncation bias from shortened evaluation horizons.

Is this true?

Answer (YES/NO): NO